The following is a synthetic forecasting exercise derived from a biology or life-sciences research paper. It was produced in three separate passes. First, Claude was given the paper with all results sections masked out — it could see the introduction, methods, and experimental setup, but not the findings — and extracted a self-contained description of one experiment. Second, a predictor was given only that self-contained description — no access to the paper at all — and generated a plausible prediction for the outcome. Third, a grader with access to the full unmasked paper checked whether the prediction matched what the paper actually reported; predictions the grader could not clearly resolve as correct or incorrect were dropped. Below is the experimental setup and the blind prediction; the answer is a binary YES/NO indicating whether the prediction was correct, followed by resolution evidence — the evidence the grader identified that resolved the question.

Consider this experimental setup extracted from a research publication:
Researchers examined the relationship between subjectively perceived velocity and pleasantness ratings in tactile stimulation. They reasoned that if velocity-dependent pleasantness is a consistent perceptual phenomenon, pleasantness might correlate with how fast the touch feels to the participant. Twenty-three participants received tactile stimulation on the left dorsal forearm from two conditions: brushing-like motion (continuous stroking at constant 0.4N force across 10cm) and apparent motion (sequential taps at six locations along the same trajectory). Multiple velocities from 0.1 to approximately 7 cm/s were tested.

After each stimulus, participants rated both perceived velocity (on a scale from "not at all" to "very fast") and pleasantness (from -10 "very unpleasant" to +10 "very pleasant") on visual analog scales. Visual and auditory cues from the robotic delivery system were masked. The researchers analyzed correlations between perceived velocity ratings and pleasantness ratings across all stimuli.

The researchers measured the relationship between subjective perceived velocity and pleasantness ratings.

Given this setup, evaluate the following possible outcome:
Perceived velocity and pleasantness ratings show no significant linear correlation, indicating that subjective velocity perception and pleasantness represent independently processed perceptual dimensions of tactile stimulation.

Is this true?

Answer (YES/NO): NO